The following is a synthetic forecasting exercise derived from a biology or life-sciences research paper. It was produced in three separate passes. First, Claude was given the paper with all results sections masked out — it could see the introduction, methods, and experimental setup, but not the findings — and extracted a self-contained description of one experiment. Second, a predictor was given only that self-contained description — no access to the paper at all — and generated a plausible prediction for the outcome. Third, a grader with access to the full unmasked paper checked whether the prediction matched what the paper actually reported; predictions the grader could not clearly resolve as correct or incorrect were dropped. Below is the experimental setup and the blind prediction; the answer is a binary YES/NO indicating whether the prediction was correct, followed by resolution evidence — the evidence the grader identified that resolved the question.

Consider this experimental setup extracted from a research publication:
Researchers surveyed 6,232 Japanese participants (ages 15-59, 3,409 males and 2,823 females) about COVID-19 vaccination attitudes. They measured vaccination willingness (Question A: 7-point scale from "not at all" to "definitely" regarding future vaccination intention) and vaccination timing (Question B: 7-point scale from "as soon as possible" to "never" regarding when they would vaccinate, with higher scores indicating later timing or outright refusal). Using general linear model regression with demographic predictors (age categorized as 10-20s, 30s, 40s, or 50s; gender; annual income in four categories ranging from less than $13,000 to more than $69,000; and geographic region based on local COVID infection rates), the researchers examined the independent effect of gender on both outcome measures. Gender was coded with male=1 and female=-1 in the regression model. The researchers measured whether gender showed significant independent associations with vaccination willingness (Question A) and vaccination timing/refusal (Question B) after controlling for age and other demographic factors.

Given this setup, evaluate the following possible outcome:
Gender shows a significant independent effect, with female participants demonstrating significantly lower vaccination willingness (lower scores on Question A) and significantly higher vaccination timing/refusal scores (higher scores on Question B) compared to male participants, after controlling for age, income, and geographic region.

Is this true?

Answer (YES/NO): NO